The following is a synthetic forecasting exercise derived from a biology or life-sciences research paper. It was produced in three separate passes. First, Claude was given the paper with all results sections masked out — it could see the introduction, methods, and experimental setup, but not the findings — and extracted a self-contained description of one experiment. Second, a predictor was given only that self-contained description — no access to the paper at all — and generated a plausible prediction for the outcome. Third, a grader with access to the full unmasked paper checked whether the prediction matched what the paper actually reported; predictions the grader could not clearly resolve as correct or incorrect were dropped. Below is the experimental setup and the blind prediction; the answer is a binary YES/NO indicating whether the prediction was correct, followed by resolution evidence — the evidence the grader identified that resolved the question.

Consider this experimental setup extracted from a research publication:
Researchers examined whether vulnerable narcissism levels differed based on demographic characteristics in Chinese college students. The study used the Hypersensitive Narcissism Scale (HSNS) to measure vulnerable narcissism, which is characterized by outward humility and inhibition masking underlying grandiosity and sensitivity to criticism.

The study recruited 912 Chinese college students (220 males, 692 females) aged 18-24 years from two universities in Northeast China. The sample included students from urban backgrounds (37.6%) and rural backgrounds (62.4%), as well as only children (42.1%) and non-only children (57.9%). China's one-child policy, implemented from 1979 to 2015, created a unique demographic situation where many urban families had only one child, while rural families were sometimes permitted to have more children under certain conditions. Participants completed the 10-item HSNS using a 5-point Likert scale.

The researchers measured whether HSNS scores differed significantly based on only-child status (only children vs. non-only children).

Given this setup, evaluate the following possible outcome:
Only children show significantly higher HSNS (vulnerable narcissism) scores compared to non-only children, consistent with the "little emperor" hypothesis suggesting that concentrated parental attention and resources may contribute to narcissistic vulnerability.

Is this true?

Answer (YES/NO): YES